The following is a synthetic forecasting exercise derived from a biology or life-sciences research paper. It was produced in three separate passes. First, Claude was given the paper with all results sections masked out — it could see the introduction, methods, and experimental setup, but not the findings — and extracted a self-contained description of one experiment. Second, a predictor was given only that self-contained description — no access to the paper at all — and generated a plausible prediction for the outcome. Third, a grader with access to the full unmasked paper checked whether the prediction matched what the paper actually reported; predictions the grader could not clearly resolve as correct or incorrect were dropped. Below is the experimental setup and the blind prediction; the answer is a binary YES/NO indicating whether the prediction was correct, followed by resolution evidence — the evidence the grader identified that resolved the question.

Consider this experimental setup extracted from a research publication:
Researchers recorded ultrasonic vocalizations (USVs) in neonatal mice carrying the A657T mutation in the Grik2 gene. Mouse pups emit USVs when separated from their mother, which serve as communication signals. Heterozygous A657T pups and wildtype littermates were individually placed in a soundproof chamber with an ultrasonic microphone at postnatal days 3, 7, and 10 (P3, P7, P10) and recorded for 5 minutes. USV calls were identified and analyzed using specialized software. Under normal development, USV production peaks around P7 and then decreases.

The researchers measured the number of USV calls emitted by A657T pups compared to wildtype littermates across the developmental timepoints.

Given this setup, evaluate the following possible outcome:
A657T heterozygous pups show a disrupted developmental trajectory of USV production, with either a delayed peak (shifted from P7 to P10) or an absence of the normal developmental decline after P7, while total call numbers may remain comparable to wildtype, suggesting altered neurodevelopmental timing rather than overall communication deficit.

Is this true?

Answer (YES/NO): NO